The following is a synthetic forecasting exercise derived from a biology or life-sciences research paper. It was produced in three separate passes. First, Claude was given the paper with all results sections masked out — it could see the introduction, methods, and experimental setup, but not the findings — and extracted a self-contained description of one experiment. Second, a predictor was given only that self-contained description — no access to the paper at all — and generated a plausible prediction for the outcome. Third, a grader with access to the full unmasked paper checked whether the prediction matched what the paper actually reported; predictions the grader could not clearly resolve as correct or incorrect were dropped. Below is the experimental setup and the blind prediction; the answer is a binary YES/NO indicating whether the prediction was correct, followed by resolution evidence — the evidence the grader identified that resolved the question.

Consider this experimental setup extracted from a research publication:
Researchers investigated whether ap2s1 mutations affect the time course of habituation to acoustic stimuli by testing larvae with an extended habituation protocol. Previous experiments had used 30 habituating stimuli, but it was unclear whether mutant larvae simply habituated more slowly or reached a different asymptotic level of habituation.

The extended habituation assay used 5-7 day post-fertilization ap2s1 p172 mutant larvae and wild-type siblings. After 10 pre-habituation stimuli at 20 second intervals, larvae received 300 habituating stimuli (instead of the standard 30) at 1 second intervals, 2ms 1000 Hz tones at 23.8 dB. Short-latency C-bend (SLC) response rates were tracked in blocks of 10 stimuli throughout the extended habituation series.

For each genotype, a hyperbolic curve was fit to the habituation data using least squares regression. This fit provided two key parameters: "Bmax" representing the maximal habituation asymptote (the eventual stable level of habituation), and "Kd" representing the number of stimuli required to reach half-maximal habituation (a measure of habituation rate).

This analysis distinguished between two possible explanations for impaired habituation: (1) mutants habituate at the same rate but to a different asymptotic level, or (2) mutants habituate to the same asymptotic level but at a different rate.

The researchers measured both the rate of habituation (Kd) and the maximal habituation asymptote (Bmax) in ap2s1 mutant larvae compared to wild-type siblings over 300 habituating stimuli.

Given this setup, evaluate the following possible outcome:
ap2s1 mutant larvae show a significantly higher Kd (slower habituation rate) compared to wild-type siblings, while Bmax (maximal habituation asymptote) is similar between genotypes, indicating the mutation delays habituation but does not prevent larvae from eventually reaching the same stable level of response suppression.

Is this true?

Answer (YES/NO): NO